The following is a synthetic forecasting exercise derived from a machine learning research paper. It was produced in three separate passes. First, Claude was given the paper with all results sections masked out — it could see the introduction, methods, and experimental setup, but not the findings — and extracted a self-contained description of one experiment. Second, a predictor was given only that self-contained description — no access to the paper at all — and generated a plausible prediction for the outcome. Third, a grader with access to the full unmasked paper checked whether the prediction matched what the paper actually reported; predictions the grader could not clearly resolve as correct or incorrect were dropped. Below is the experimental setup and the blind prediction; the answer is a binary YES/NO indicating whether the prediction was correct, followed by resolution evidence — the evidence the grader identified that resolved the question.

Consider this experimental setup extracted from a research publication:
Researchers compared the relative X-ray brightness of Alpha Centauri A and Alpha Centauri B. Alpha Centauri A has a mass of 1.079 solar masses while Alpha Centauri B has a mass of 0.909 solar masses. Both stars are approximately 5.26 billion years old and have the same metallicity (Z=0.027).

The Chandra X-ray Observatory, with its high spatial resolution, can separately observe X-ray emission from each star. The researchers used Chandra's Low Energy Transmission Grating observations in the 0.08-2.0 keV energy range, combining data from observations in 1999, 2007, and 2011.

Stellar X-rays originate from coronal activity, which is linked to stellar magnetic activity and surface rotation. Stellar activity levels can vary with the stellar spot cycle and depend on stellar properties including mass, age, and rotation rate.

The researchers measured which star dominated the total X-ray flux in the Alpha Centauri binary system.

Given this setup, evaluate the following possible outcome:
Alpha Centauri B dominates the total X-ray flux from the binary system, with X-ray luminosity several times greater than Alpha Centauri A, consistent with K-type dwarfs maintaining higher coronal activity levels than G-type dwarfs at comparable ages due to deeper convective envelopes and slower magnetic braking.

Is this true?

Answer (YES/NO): NO